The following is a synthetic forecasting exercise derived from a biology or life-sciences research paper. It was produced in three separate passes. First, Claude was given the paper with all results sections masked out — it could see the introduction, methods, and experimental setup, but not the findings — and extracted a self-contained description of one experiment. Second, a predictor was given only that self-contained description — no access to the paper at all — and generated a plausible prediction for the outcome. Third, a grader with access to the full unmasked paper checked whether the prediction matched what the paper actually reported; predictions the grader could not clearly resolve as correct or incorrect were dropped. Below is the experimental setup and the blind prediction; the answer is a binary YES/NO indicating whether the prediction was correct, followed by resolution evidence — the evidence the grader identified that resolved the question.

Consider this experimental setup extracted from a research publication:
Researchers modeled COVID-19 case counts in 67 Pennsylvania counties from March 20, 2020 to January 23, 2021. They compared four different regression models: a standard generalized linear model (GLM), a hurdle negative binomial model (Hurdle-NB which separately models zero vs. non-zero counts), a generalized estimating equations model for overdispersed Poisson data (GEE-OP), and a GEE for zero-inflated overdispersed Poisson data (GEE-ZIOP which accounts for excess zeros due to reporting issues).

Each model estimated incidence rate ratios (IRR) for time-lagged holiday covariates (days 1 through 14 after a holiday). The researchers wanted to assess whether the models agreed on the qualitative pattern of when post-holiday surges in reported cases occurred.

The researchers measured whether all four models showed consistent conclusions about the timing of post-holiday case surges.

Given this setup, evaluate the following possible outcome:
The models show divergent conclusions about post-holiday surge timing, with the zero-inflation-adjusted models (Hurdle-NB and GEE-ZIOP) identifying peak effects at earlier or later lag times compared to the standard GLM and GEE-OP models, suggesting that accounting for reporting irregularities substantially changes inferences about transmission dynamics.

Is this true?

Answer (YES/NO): NO